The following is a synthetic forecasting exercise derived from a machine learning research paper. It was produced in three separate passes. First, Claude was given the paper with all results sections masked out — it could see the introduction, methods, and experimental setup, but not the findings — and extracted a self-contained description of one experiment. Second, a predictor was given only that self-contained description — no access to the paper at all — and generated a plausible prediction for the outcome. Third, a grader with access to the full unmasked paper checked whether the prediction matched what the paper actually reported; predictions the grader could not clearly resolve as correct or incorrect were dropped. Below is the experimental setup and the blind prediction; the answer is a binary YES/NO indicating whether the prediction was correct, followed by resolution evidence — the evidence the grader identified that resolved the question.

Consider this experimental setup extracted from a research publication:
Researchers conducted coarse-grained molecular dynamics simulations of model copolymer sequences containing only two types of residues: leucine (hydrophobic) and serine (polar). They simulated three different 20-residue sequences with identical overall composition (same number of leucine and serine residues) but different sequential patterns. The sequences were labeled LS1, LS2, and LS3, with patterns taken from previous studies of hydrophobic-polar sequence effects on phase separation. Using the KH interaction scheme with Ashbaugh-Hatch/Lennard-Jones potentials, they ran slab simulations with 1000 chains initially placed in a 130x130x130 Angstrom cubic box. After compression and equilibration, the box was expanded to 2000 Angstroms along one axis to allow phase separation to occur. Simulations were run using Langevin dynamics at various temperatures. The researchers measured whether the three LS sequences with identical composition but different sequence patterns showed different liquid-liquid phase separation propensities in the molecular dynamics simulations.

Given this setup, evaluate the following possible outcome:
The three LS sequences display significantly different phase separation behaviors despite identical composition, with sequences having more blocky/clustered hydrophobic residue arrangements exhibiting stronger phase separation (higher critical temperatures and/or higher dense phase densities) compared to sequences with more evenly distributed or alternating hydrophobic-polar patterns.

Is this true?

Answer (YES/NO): YES